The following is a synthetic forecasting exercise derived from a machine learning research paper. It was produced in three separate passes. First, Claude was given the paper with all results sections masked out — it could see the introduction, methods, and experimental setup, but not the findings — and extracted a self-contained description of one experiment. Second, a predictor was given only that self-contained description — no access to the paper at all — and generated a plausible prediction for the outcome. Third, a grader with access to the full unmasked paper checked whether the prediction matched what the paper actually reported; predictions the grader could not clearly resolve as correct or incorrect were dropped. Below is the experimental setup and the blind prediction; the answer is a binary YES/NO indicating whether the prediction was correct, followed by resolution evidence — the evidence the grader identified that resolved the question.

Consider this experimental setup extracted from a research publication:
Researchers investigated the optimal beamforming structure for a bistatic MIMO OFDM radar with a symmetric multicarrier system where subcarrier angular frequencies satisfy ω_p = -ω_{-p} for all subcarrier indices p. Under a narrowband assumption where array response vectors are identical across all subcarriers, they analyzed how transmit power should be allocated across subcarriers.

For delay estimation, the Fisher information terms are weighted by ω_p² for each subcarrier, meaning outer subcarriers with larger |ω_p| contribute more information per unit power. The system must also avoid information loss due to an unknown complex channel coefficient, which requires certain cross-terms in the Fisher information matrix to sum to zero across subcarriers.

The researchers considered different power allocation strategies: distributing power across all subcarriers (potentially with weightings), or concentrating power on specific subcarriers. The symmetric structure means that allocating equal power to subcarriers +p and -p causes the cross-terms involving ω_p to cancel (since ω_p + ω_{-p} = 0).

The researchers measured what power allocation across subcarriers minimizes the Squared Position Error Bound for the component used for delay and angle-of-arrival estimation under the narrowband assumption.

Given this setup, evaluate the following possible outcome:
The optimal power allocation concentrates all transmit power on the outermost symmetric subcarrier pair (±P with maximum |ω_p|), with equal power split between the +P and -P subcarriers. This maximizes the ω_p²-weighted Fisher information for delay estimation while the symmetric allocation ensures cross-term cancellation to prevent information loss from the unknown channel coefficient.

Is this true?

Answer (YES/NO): YES